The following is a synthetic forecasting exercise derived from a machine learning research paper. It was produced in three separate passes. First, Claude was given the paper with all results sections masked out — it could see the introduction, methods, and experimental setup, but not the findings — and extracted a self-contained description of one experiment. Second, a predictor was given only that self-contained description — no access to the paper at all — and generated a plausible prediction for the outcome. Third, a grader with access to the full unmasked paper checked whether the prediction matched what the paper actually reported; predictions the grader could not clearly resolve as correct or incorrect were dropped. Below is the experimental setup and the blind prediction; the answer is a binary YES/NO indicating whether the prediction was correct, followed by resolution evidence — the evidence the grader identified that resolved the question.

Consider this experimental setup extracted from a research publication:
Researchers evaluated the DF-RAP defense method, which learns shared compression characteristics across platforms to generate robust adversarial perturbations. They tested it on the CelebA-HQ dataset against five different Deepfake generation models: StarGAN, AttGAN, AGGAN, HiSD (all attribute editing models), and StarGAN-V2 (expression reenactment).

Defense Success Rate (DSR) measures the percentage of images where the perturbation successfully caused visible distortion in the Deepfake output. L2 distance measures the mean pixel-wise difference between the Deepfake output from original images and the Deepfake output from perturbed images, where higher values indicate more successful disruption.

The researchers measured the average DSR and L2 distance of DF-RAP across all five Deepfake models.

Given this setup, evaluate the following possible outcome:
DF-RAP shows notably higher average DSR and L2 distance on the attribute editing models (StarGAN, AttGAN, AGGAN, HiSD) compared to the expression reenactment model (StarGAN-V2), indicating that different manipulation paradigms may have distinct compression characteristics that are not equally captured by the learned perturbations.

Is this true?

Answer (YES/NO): NO